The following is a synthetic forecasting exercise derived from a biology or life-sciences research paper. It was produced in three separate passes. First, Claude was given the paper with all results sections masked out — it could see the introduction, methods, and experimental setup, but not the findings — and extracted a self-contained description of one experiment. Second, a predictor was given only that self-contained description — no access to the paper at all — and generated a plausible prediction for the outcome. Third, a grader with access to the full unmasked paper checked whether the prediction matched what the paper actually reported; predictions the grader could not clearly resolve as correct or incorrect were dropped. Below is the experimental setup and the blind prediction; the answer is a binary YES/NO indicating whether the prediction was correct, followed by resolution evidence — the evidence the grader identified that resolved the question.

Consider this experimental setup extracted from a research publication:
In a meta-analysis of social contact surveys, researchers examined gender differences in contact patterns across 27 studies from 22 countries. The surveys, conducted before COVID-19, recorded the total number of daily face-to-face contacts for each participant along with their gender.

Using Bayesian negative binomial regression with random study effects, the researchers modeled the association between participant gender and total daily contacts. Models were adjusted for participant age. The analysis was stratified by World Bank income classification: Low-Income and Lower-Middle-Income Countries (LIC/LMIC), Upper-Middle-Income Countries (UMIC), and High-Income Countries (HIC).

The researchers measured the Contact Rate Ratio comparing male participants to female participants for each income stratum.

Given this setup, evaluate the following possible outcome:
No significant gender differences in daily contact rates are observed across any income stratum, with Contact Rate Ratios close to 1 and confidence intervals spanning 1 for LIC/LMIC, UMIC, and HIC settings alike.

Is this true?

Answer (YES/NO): NO